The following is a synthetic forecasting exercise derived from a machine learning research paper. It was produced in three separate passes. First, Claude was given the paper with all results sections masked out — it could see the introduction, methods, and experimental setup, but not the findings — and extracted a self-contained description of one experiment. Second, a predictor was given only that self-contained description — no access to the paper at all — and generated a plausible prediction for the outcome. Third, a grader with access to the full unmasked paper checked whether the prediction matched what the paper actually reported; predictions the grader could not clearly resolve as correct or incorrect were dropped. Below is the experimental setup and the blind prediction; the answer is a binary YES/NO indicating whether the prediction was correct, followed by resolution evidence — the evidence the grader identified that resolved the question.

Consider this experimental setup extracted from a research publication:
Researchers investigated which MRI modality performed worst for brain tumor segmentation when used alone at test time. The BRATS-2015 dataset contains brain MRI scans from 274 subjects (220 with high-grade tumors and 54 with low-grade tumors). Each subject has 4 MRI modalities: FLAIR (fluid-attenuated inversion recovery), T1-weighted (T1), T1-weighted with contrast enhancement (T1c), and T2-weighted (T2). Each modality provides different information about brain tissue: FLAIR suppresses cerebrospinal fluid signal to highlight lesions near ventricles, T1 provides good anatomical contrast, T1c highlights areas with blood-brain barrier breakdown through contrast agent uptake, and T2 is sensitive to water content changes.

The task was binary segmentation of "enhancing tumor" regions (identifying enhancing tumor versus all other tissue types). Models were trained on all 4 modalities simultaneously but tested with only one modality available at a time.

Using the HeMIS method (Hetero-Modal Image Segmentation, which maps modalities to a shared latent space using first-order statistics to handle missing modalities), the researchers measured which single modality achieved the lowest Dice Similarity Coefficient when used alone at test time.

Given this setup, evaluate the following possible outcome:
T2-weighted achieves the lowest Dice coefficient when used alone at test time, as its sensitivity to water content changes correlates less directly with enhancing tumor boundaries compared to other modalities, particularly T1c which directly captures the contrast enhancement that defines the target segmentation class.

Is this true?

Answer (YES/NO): NO